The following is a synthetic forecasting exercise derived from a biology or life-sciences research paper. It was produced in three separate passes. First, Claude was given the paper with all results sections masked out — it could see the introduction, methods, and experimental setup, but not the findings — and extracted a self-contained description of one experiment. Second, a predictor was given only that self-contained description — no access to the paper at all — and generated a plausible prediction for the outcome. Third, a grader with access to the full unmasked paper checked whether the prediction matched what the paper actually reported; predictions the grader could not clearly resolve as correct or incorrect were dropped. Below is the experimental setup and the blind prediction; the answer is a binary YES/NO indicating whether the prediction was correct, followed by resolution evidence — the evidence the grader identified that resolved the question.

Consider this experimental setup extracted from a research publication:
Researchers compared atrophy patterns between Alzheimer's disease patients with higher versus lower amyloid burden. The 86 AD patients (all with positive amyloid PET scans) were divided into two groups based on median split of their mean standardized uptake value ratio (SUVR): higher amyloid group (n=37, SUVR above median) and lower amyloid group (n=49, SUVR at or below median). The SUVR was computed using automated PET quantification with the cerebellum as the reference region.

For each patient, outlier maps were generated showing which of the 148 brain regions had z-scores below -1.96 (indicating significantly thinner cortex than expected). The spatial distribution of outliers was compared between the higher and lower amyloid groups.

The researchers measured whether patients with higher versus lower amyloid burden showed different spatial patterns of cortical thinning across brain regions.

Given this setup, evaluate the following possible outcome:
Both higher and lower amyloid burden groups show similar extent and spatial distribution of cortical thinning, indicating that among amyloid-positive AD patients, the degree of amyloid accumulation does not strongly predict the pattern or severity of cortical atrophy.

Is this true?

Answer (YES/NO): NO